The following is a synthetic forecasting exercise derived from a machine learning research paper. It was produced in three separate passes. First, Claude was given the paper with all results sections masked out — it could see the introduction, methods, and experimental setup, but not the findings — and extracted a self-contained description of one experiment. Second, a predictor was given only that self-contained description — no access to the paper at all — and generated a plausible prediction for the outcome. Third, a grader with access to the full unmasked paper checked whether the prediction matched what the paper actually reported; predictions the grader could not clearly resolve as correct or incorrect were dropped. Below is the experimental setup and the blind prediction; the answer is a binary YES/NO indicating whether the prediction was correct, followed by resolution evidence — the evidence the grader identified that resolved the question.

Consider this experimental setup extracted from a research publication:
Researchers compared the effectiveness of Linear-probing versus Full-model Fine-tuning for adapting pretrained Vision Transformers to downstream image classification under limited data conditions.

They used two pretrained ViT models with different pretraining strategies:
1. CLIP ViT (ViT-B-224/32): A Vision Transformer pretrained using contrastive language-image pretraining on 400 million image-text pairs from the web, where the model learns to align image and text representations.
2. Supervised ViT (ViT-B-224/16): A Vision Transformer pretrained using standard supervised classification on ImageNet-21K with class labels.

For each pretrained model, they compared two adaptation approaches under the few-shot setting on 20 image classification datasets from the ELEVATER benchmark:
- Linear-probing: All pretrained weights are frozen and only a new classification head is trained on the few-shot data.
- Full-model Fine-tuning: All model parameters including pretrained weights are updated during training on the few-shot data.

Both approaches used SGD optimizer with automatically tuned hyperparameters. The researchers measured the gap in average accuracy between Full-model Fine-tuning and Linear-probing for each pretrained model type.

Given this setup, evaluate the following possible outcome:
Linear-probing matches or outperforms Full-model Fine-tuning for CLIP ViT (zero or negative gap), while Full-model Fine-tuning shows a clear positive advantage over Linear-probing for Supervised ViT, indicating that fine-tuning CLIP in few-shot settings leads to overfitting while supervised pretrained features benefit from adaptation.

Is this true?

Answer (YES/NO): NO